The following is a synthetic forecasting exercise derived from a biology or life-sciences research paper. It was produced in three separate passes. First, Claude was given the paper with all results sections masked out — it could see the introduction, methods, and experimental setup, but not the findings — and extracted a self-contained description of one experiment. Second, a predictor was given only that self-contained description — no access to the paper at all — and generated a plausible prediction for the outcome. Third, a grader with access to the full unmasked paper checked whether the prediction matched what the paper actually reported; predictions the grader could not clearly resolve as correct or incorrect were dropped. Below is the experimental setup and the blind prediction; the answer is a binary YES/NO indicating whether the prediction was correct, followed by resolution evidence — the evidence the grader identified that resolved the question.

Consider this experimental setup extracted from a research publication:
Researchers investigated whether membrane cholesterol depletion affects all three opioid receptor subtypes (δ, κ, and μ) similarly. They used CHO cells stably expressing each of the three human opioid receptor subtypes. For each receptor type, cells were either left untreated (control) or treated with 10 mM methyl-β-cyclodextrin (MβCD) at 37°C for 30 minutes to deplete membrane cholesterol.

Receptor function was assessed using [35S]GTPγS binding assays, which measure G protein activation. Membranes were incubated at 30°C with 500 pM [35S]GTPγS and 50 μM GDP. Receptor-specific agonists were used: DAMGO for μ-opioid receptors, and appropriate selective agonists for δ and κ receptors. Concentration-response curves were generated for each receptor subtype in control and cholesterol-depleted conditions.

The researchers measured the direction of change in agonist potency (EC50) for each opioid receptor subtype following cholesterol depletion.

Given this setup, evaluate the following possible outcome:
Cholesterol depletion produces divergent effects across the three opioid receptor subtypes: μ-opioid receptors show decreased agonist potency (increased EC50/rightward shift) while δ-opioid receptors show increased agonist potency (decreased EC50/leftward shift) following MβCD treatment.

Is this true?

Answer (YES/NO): NO